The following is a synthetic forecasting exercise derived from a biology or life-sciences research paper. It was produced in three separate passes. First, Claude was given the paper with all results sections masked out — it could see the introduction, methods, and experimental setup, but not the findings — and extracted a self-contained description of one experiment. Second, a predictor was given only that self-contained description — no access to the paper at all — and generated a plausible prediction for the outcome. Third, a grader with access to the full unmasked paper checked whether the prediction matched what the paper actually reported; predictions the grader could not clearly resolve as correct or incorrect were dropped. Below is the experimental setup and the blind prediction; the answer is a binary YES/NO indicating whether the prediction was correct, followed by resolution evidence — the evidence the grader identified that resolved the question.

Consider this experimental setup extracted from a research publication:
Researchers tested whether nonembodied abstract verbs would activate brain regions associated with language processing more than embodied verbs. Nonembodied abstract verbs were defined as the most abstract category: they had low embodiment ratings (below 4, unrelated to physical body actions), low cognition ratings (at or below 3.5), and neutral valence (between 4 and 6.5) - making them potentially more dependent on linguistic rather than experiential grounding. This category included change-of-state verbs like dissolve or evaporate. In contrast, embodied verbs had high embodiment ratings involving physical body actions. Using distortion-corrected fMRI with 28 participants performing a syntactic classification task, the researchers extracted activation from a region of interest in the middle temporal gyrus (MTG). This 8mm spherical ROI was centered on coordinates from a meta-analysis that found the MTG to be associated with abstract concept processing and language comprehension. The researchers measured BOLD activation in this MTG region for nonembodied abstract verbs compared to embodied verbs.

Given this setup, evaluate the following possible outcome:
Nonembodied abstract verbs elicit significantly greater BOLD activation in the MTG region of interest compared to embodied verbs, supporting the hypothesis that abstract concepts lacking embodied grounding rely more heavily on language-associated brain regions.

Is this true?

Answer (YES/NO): NO